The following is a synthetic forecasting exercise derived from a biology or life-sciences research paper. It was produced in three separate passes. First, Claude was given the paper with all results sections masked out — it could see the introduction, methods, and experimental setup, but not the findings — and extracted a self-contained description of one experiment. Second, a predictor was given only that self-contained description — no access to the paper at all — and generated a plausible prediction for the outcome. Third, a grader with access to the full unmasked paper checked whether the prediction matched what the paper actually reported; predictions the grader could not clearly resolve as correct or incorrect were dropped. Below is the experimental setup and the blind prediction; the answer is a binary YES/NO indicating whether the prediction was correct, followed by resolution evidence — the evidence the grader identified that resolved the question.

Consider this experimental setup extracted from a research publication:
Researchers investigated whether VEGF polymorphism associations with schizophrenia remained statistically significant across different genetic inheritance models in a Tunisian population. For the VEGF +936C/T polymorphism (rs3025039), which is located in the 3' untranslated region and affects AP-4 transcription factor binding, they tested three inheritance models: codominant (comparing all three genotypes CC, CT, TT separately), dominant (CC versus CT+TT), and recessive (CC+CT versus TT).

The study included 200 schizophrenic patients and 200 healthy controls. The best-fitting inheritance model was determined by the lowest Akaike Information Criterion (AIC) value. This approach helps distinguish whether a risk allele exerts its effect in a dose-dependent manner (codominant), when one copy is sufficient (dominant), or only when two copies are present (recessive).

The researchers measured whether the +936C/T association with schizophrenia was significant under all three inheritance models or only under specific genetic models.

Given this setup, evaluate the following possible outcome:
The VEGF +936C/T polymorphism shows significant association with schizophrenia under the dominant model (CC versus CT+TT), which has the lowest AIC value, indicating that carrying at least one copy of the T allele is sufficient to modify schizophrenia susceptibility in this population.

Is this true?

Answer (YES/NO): YES